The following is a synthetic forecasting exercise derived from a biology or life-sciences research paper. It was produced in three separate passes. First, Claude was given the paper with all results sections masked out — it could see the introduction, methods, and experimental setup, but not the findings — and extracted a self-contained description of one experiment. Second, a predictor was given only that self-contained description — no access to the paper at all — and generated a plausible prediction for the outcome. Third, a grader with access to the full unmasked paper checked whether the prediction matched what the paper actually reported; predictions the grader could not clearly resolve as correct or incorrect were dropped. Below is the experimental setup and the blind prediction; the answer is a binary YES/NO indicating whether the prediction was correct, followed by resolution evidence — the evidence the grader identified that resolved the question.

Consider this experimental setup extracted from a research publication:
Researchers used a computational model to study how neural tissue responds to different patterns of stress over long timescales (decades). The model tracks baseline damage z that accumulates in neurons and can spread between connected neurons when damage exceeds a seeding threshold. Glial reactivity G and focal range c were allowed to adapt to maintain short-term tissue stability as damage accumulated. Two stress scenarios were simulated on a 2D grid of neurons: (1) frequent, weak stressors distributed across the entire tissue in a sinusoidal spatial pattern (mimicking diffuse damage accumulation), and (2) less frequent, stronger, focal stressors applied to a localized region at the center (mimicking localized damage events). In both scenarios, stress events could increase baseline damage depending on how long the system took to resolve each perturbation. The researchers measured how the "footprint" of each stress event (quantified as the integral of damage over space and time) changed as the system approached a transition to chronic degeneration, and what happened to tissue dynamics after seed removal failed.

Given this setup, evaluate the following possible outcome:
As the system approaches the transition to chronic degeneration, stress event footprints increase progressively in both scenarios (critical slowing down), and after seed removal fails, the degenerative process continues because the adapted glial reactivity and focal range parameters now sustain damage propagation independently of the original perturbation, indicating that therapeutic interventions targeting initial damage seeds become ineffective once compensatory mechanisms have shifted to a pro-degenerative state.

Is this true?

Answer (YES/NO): NO